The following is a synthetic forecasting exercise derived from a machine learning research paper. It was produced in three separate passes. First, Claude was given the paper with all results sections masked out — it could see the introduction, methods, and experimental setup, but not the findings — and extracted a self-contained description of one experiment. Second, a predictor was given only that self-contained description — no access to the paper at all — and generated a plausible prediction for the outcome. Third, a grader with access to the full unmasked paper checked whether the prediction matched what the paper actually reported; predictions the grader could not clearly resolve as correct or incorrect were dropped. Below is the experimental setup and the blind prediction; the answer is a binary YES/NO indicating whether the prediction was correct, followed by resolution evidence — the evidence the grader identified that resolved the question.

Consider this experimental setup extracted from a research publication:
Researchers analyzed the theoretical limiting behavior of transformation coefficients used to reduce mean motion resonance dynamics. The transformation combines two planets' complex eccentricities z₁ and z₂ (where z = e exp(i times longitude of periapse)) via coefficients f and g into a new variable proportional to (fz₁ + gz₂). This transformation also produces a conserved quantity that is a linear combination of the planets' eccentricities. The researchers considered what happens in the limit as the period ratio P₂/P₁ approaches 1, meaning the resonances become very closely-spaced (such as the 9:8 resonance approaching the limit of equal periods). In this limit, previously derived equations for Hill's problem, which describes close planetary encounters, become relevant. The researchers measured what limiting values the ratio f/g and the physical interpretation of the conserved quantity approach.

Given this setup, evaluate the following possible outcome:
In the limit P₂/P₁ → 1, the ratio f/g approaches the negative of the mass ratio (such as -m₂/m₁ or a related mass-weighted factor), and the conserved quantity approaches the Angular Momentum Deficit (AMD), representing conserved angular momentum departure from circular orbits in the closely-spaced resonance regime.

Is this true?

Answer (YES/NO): NO